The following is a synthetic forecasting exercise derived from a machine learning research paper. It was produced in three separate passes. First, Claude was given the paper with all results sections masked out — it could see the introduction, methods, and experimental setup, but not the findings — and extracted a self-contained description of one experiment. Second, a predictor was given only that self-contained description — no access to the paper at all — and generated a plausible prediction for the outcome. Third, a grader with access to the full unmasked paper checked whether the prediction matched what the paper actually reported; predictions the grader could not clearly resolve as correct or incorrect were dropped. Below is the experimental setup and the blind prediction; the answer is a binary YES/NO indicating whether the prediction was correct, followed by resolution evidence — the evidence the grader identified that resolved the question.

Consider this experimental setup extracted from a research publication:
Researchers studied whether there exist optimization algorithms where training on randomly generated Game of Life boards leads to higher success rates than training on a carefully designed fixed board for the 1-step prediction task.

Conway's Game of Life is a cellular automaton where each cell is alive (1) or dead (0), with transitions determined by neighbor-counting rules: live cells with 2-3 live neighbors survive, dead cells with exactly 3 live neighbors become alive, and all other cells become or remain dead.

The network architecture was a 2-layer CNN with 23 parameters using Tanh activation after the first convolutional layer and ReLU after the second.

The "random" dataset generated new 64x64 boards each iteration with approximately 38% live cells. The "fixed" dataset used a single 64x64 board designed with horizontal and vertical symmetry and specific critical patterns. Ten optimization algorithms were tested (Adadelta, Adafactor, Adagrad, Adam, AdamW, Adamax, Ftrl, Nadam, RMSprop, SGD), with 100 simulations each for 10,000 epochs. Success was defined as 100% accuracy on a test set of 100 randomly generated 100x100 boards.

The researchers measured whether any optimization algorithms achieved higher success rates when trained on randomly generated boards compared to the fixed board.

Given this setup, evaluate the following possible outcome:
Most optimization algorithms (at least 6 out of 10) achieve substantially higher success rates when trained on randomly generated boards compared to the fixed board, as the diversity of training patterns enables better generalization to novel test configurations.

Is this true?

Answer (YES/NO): NO